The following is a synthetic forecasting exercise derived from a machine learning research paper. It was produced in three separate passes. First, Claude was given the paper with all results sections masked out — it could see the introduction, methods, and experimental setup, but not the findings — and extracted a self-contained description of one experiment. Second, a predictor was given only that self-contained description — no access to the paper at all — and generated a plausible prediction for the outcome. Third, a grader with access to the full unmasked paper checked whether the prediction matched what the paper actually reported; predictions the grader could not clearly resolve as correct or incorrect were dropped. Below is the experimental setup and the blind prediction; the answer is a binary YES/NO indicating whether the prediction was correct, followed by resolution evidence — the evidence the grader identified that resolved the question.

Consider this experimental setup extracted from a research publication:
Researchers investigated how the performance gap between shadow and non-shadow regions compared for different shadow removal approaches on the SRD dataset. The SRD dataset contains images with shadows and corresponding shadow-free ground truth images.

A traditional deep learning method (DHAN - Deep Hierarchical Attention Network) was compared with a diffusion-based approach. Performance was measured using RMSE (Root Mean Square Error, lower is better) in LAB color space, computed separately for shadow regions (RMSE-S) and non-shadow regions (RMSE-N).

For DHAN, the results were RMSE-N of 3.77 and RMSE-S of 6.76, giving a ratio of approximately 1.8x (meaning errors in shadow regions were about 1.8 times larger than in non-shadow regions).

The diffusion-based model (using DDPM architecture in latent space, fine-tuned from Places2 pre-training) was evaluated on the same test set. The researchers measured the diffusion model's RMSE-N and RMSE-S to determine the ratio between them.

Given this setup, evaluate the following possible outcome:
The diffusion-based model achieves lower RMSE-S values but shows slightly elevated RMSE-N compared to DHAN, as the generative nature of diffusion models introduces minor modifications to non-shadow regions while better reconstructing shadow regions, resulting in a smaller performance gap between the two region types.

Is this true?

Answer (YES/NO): NO